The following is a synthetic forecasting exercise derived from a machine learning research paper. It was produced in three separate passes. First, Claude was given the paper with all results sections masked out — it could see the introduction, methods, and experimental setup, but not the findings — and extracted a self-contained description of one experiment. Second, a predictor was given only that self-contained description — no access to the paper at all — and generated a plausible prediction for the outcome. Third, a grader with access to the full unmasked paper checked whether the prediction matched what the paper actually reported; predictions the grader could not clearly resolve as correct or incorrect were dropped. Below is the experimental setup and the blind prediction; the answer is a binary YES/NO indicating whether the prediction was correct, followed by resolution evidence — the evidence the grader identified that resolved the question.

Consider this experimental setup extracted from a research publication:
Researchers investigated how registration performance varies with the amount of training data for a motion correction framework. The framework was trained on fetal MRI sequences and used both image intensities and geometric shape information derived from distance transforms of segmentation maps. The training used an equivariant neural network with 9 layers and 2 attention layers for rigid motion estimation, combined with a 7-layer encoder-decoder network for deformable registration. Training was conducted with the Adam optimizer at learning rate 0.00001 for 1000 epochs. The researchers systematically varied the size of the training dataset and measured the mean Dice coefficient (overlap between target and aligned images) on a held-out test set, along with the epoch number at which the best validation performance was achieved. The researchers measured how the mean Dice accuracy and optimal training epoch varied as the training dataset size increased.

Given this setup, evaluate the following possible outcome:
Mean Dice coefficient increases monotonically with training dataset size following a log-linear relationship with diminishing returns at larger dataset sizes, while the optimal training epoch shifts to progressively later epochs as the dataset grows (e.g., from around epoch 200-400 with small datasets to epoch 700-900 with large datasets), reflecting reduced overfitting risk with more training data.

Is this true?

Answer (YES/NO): NO